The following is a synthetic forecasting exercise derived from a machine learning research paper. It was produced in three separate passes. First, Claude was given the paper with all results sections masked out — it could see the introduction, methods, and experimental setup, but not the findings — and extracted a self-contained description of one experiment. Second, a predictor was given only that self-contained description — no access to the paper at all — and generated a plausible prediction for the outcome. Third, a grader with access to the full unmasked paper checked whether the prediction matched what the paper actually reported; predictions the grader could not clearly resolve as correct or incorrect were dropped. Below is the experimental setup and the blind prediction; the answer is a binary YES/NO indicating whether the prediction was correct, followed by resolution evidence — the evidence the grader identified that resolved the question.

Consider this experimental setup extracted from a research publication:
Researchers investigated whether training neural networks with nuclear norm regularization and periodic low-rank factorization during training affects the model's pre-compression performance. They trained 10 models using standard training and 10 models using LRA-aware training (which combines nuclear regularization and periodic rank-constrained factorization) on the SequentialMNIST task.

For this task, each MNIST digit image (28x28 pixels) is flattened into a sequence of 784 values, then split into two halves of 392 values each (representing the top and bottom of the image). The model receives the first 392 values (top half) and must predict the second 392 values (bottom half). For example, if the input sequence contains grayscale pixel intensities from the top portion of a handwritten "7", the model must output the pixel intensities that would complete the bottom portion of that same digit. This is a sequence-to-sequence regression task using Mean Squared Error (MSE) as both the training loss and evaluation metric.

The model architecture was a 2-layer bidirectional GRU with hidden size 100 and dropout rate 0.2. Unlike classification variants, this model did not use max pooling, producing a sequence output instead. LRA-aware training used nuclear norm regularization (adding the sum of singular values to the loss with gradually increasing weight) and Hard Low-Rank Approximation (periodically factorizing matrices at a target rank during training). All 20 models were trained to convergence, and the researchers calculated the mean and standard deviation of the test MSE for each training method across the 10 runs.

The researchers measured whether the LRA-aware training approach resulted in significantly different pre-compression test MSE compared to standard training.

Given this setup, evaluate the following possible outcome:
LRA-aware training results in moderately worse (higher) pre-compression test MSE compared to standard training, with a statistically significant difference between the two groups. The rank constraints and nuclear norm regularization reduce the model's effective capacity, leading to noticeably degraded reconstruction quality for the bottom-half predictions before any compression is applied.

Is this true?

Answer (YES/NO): NO